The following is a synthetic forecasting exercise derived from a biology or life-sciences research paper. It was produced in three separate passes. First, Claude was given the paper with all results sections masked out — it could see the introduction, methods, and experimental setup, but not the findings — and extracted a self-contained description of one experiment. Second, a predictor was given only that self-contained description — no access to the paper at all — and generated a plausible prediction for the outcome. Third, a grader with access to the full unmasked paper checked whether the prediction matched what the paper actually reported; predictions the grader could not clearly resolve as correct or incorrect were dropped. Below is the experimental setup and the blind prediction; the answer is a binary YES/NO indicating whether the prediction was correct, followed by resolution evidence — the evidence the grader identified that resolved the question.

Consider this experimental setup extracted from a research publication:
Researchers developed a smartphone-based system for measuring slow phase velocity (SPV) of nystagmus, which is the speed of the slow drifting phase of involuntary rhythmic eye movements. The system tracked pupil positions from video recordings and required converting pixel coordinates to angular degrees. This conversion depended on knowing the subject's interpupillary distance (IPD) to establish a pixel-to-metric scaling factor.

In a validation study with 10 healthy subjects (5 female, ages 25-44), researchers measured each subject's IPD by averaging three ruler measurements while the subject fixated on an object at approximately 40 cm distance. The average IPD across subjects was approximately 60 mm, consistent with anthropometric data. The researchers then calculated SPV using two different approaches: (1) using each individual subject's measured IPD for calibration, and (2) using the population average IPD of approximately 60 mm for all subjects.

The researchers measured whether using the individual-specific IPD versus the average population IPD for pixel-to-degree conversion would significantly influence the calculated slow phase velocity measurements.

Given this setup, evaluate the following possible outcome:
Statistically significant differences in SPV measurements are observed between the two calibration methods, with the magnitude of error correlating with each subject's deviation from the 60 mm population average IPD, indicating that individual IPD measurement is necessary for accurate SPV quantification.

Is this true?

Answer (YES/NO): NO